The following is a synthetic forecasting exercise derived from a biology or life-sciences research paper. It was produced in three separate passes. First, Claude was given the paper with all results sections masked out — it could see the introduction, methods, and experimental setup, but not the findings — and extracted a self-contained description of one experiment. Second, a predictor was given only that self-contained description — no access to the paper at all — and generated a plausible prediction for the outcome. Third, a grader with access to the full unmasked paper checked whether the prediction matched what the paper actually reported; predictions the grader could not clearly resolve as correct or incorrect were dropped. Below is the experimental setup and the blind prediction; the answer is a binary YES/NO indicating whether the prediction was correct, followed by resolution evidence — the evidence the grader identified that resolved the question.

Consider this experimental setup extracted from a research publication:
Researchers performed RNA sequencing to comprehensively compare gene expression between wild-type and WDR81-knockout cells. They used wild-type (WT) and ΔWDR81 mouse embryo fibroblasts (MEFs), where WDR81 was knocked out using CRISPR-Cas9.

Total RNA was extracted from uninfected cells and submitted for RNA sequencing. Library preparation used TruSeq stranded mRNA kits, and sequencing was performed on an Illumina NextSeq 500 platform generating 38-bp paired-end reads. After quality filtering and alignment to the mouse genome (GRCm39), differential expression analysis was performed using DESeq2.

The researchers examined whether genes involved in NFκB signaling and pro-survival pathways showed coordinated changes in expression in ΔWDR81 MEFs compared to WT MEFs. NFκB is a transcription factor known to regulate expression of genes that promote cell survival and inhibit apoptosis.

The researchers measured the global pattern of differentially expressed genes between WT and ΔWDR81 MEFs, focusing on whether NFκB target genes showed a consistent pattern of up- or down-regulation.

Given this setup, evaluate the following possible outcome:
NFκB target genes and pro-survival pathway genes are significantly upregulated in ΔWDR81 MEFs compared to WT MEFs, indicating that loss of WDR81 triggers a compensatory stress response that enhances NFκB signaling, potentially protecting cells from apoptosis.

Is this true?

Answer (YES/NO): YES